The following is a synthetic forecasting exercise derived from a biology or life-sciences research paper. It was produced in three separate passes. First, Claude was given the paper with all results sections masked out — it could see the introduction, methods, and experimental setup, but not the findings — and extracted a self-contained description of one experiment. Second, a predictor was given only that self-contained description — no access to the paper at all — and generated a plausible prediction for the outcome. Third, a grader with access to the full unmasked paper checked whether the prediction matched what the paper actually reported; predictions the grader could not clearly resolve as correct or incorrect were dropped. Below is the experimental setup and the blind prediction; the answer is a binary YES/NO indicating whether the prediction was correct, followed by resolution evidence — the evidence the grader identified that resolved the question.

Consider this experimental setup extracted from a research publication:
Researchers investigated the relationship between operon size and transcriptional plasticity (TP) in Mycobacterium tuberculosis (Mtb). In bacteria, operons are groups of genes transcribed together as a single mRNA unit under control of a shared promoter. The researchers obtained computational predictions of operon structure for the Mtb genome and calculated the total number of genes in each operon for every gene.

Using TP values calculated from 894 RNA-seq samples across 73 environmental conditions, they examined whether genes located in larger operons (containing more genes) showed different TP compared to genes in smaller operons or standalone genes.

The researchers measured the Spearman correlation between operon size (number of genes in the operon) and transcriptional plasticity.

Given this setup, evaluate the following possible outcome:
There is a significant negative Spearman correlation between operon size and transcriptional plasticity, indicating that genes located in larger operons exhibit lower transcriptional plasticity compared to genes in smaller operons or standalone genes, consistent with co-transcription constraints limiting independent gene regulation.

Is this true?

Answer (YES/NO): NO